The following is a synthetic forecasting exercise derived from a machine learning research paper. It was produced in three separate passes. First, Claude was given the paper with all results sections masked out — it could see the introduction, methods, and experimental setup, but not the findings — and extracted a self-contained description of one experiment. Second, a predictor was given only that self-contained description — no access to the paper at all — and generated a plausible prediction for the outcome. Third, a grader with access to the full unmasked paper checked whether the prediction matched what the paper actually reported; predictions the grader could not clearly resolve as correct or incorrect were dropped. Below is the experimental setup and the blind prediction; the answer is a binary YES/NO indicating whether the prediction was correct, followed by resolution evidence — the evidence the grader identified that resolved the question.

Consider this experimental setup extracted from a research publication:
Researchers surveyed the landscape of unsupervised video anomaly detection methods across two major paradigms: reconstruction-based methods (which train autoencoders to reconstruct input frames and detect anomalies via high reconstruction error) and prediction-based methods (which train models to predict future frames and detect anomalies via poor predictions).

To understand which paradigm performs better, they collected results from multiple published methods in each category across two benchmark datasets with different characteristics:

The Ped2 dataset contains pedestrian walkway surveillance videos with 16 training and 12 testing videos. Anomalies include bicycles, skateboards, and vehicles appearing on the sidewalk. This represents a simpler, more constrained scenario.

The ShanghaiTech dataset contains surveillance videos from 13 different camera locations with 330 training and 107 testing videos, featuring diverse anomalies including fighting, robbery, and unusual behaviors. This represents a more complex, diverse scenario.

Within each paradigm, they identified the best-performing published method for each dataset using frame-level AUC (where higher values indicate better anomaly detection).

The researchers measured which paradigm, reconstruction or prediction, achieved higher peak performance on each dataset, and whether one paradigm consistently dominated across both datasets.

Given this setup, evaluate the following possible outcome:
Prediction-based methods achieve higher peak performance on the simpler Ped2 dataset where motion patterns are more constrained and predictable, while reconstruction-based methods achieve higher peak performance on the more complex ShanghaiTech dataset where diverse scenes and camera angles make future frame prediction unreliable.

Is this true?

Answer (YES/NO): NO